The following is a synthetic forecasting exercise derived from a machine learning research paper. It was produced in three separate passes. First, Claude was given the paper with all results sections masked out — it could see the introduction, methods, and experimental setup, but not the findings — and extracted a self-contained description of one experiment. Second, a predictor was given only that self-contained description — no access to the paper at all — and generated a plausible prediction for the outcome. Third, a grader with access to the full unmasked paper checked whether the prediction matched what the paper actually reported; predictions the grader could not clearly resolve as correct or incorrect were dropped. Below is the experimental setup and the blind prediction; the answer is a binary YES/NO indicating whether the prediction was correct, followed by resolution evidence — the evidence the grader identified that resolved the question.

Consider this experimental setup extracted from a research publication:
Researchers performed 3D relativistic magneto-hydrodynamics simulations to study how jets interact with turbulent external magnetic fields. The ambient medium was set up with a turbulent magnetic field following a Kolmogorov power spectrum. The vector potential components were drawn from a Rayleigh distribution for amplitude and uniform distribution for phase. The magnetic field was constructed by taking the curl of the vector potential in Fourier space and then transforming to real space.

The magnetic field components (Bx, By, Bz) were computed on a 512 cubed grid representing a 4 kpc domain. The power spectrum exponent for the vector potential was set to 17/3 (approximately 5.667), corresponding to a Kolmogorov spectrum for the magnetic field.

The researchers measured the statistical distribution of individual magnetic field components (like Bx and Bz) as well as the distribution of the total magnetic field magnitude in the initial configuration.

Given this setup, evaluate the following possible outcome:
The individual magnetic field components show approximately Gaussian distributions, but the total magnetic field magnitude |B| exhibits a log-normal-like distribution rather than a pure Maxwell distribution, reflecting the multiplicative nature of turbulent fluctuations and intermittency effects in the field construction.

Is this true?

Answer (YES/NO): NO